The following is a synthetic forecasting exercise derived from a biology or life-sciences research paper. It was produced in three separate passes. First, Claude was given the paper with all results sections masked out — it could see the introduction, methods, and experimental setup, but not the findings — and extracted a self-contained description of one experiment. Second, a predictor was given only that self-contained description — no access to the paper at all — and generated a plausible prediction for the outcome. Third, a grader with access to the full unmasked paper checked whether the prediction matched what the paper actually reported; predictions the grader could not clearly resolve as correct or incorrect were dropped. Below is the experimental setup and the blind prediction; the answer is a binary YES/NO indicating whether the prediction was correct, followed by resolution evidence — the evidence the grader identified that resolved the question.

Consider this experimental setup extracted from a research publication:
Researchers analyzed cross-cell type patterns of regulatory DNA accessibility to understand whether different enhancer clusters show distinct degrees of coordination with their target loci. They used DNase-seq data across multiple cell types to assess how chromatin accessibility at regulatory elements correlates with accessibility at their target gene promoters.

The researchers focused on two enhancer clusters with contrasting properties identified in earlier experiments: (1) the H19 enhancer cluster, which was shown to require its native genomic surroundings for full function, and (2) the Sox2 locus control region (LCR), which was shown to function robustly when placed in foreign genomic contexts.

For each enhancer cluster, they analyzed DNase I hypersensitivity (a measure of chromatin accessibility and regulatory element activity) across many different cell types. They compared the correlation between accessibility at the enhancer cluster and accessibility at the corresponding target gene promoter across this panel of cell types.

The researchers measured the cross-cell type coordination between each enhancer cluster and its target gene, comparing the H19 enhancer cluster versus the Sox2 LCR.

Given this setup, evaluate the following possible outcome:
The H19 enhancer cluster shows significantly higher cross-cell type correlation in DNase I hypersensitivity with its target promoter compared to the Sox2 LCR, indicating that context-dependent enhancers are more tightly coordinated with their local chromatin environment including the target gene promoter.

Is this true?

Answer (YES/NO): YES